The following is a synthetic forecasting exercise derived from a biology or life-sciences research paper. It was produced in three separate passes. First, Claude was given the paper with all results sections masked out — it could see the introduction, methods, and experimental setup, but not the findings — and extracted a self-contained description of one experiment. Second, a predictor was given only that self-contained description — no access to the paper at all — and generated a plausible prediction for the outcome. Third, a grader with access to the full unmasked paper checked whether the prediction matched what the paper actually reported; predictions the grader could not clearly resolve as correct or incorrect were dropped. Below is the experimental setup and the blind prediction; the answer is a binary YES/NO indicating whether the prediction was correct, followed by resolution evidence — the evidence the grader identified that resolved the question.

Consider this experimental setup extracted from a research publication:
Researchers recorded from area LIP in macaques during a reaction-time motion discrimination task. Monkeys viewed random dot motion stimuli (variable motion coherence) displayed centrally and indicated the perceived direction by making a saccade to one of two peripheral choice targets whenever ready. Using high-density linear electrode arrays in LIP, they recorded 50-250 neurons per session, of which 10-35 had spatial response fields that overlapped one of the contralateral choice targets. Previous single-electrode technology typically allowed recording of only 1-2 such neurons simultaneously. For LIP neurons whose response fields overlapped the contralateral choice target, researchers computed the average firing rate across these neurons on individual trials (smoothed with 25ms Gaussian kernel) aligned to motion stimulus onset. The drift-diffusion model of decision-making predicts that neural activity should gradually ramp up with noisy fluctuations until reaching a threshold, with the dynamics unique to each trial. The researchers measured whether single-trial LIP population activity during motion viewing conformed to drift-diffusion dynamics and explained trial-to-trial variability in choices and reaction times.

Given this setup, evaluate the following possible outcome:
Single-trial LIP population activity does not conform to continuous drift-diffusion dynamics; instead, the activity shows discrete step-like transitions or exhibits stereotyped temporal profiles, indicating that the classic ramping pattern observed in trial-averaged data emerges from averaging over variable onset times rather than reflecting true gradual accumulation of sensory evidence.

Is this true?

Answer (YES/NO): NO